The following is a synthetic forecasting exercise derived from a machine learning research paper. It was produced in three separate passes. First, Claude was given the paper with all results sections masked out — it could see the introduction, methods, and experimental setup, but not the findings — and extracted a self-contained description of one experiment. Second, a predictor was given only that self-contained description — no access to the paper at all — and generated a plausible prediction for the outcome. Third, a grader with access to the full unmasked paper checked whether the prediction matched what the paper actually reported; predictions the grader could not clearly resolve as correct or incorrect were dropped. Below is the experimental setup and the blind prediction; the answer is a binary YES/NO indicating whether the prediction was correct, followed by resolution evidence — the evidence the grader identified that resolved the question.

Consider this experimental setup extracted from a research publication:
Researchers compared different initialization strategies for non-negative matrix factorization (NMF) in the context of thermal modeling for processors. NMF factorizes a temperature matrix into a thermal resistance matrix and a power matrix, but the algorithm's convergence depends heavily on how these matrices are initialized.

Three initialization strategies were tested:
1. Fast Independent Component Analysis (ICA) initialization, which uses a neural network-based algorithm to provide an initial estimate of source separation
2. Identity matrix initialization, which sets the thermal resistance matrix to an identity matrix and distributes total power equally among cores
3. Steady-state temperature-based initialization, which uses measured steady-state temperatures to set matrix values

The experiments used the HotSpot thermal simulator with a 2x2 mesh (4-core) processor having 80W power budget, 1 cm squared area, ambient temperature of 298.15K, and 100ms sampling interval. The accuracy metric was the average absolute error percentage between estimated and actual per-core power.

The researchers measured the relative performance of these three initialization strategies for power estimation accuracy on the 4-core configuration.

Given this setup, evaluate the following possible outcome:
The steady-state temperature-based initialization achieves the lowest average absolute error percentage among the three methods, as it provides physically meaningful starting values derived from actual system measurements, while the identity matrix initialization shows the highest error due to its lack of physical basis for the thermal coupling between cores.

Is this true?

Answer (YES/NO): NO